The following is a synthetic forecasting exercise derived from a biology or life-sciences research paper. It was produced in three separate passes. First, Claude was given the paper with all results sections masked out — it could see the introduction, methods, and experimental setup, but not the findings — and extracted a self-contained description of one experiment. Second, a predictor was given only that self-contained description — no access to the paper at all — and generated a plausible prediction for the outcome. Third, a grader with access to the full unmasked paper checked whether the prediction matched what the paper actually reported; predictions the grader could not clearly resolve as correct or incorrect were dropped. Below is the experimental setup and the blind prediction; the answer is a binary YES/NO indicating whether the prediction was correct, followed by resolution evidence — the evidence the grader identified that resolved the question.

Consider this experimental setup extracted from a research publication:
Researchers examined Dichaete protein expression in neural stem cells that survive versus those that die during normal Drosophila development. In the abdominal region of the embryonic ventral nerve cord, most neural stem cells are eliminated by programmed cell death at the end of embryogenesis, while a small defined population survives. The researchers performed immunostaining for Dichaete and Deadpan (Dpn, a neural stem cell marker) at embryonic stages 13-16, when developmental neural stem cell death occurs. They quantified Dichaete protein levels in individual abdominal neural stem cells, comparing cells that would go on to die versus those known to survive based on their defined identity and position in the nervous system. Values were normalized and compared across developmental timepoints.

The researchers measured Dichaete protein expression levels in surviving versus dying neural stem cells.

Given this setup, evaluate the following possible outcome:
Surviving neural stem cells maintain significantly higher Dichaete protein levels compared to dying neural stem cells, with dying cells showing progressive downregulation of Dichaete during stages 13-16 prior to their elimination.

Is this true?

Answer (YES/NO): NO